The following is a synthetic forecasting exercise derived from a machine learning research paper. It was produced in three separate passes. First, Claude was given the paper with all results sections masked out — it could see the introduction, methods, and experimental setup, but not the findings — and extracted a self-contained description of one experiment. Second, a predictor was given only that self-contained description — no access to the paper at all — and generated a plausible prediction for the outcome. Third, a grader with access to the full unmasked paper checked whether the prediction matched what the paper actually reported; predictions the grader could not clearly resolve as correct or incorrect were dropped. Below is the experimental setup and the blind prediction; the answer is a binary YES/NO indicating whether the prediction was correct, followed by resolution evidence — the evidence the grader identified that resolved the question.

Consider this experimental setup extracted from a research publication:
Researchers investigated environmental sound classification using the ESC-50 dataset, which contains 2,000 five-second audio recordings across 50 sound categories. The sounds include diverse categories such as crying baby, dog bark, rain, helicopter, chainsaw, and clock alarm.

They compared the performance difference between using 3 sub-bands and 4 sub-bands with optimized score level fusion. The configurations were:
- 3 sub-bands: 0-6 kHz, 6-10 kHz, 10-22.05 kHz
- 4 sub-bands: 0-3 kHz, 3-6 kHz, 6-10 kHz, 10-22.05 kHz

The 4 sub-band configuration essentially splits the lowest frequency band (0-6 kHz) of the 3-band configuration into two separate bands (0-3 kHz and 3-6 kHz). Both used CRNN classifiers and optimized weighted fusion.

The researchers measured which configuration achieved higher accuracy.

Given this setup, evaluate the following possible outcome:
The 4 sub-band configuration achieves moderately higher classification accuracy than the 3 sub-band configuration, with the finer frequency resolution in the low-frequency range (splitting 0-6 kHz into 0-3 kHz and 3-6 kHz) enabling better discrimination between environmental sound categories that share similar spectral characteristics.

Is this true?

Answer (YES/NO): NO